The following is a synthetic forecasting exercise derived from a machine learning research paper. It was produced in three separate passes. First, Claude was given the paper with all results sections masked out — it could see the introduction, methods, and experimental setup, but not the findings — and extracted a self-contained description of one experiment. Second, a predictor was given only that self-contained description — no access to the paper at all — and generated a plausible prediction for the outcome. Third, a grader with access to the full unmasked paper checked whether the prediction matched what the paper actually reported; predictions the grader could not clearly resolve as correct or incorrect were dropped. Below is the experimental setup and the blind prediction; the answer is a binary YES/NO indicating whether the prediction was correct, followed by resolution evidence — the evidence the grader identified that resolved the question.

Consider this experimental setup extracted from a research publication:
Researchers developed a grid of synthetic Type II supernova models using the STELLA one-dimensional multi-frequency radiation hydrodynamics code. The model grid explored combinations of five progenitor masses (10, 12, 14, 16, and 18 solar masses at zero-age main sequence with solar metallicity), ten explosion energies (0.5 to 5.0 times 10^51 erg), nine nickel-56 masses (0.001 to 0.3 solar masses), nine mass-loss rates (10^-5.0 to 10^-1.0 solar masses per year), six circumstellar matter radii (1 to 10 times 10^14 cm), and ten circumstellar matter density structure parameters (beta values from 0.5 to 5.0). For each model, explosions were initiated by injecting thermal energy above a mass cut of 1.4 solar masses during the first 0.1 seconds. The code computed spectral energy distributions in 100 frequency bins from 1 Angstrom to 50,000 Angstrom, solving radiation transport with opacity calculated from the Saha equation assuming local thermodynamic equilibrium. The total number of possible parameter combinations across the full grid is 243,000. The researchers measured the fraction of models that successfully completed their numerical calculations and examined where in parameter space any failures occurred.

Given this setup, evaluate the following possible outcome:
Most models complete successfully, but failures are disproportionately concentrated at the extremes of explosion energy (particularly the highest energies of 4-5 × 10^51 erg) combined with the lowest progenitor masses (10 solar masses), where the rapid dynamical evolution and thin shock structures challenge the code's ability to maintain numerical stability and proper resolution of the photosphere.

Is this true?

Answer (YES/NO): NO